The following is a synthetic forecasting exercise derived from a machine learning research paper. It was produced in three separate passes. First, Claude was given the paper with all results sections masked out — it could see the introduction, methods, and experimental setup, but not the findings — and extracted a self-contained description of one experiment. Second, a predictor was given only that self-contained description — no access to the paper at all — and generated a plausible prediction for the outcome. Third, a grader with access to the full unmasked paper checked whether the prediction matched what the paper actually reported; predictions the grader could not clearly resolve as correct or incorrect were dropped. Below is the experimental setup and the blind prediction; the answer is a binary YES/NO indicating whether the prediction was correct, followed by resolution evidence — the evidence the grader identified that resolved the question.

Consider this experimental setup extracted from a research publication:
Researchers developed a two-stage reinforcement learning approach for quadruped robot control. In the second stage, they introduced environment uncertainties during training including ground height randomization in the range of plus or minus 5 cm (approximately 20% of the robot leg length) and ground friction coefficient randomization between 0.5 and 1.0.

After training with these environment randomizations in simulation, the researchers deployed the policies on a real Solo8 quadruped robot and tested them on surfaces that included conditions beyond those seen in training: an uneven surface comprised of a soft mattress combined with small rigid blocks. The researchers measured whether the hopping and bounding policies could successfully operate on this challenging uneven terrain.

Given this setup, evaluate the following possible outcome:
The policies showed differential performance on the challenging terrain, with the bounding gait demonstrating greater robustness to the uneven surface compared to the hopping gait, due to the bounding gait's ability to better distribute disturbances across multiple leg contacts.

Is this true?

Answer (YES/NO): NO